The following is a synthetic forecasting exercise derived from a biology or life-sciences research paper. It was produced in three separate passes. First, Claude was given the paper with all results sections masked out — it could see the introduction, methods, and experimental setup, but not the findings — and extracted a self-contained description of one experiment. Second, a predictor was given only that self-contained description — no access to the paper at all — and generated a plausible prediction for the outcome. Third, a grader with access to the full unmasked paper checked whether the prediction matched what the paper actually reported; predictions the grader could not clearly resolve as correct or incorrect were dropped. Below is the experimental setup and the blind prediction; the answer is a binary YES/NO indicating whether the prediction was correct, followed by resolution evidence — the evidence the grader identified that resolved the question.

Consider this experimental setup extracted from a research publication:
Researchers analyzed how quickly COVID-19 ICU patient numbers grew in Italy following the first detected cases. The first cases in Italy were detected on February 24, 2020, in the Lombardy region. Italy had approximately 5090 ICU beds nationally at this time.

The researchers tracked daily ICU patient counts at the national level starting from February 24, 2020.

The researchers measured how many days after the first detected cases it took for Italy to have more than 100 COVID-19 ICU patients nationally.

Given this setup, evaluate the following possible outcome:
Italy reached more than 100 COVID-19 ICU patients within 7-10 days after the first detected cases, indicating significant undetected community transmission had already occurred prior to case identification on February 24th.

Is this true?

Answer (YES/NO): NO